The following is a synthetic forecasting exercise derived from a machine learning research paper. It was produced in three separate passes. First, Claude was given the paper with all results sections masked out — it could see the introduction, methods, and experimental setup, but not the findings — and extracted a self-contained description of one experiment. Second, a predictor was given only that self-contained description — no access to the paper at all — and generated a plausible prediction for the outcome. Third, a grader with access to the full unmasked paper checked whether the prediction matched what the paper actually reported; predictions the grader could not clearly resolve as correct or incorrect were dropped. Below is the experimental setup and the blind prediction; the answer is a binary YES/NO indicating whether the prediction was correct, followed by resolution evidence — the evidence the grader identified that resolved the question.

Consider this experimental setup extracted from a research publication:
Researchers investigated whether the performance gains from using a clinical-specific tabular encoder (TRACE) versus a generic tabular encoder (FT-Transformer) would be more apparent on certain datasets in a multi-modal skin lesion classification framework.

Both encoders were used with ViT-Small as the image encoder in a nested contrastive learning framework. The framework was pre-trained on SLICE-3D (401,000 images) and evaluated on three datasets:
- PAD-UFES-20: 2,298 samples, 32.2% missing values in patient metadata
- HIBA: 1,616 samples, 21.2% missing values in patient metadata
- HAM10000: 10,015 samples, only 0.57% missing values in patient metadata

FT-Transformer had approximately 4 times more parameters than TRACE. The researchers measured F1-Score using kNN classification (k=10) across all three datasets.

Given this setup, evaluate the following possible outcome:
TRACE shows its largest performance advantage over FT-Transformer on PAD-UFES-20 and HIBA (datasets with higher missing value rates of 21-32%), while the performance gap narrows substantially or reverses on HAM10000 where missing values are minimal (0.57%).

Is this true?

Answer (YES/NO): NO